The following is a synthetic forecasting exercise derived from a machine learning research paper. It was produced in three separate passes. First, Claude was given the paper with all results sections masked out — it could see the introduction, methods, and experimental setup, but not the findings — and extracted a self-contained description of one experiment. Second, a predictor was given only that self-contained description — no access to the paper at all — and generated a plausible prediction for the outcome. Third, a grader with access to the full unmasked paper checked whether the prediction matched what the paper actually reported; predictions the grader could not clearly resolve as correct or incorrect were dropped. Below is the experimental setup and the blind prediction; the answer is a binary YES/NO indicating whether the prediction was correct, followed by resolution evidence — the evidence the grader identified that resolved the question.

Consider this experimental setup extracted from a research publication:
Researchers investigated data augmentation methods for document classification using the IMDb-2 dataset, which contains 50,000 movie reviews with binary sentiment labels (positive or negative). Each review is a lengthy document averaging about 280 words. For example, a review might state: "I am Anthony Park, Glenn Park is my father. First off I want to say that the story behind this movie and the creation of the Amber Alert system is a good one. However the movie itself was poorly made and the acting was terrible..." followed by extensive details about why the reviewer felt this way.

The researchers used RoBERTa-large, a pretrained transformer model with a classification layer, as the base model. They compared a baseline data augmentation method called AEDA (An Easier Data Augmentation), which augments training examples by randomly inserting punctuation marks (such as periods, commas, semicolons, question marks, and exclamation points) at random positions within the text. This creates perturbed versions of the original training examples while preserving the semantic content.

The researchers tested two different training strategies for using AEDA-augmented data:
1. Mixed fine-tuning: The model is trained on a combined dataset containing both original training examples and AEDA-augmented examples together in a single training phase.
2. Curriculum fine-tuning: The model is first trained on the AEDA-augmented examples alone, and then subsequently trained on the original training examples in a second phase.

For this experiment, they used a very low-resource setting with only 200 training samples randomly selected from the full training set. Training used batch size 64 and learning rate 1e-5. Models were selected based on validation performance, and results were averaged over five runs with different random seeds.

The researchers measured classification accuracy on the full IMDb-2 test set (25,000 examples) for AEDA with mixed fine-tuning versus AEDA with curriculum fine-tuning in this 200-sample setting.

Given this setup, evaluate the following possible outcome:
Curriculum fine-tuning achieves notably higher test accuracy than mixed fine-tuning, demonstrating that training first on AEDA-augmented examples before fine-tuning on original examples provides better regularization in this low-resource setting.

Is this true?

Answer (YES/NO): YES